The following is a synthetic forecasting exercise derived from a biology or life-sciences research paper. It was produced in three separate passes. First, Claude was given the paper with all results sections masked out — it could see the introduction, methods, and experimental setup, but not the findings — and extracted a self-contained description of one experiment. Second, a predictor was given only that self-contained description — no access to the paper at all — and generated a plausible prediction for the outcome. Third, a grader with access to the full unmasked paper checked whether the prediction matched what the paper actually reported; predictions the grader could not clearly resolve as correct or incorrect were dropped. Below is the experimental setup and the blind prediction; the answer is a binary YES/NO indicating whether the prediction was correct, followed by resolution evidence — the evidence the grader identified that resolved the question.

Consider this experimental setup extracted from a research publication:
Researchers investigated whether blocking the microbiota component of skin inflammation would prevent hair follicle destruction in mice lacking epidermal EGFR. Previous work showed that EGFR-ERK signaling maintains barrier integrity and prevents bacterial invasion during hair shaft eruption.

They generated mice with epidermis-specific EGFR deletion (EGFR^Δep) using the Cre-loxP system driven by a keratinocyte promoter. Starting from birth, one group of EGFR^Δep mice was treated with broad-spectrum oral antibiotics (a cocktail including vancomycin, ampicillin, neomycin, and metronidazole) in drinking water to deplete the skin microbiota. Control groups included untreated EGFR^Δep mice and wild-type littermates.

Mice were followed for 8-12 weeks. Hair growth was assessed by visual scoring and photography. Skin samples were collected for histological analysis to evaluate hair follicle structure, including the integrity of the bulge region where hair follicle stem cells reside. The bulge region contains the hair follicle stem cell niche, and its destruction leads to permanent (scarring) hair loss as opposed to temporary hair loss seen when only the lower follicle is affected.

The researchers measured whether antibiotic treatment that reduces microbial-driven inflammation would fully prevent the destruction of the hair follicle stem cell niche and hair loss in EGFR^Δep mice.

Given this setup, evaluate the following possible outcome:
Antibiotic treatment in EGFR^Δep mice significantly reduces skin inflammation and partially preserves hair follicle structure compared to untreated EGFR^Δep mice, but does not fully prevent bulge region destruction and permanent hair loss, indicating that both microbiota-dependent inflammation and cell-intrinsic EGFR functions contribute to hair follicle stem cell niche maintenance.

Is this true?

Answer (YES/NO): NO